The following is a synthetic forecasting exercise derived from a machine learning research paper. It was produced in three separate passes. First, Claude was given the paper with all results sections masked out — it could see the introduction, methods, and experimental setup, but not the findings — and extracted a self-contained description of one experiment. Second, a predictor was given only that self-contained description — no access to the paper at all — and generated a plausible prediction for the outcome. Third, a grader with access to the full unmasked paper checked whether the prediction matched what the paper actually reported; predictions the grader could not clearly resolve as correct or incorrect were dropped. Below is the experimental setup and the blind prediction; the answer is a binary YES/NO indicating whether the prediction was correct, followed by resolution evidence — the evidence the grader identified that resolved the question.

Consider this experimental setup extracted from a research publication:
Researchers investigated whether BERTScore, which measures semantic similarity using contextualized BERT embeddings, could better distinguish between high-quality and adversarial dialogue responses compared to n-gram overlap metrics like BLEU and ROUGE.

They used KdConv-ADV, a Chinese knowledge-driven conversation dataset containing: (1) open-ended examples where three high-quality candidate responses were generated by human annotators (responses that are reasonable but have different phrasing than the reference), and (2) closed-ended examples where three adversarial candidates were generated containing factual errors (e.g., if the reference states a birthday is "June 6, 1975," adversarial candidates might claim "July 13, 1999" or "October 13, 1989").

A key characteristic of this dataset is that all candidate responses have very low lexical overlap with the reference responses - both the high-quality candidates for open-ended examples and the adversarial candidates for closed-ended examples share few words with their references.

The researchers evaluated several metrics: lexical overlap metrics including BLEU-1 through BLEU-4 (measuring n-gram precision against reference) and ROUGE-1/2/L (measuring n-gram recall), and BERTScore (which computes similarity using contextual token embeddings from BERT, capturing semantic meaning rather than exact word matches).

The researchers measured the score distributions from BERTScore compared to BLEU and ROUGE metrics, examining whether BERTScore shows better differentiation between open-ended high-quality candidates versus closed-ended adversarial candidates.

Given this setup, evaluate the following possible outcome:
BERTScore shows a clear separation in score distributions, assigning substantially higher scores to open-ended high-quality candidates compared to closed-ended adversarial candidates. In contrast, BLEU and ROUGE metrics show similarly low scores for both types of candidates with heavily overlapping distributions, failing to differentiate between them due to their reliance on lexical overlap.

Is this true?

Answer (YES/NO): NO